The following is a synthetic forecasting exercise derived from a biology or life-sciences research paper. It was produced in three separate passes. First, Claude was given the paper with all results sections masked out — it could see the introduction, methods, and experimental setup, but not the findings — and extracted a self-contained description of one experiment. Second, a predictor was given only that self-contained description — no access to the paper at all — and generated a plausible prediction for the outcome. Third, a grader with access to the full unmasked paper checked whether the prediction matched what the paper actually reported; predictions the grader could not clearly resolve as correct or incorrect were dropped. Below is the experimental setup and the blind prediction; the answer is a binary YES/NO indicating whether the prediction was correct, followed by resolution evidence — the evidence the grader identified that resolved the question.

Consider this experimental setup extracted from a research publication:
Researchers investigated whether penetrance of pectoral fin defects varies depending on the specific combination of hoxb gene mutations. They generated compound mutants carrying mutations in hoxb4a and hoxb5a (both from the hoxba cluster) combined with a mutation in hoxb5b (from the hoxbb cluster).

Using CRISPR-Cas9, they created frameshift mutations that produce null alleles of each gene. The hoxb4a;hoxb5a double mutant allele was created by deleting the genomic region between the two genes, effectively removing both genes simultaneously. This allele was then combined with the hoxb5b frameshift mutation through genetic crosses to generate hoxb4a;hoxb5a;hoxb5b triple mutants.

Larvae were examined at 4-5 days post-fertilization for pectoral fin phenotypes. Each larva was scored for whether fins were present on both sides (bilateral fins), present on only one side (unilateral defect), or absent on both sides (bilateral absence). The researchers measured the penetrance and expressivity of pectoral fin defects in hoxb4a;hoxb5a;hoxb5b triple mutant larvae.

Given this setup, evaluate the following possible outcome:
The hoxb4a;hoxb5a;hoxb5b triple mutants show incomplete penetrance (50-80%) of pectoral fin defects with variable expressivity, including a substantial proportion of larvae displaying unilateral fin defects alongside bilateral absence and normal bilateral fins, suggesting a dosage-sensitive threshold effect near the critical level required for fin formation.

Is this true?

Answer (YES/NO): NO